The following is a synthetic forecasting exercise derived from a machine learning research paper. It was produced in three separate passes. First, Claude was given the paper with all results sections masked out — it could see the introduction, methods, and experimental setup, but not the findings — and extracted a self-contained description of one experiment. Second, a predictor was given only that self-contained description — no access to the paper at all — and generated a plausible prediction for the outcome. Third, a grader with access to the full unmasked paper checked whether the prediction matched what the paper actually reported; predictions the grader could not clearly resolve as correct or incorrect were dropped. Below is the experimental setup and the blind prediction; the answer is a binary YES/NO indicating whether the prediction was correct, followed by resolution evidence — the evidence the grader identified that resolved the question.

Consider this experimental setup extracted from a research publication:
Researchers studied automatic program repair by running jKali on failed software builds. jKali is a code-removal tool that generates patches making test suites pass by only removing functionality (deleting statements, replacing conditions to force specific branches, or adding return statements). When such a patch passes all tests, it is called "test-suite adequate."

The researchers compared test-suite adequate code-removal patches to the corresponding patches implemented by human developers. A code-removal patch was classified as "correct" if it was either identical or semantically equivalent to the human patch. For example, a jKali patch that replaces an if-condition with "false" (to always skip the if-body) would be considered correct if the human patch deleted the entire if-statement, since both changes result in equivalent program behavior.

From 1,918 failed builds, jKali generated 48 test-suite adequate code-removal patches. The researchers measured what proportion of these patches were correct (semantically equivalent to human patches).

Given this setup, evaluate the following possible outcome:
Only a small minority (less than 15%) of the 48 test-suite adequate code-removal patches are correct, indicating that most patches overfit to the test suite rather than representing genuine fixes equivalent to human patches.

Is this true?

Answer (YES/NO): YES